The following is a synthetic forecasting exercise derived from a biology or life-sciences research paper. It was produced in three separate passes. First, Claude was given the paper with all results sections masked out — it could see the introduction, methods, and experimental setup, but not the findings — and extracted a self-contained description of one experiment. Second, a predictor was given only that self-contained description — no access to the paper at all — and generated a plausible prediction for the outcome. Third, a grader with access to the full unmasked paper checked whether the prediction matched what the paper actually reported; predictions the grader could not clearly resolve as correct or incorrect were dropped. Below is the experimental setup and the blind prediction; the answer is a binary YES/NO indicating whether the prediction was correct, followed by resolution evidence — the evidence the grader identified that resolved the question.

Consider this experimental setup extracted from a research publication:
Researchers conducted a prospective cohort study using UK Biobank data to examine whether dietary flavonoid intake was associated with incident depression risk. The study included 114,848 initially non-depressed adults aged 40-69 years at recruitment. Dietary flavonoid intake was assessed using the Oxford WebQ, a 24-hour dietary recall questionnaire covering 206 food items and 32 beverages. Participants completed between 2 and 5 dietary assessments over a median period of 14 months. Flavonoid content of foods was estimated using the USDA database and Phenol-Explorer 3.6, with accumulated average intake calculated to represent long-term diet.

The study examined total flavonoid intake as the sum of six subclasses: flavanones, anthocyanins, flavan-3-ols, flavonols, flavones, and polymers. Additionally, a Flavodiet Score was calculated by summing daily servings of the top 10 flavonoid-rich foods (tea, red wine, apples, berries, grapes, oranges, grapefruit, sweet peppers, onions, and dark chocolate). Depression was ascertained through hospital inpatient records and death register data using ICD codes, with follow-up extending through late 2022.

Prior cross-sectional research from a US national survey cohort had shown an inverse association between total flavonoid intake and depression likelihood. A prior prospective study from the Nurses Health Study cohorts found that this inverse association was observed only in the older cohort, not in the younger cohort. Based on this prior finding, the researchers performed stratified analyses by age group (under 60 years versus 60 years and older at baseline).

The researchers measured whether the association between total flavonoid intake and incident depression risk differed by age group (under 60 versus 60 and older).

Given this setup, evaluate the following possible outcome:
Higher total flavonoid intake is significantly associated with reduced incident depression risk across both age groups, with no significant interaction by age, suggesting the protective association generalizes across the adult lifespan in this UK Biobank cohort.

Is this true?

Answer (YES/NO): YES